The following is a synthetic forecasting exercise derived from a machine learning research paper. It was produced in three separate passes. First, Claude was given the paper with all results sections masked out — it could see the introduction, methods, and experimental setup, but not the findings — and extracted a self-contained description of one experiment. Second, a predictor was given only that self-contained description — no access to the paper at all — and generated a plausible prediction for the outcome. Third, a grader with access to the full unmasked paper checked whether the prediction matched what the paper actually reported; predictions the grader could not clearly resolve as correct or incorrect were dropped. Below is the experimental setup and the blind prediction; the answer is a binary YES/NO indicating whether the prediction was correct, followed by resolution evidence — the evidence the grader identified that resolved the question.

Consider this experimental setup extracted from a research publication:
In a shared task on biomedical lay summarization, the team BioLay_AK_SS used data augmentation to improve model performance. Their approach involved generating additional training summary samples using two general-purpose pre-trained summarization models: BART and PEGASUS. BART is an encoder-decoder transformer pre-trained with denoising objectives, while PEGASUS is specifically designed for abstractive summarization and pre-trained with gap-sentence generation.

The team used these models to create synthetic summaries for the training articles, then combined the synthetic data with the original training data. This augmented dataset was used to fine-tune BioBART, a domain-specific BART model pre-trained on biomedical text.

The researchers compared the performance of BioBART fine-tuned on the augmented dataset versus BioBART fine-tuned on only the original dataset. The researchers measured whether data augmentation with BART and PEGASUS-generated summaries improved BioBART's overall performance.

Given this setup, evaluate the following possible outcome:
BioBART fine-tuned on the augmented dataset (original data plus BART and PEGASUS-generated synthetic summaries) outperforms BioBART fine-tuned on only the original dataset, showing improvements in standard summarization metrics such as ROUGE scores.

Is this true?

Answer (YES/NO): YES